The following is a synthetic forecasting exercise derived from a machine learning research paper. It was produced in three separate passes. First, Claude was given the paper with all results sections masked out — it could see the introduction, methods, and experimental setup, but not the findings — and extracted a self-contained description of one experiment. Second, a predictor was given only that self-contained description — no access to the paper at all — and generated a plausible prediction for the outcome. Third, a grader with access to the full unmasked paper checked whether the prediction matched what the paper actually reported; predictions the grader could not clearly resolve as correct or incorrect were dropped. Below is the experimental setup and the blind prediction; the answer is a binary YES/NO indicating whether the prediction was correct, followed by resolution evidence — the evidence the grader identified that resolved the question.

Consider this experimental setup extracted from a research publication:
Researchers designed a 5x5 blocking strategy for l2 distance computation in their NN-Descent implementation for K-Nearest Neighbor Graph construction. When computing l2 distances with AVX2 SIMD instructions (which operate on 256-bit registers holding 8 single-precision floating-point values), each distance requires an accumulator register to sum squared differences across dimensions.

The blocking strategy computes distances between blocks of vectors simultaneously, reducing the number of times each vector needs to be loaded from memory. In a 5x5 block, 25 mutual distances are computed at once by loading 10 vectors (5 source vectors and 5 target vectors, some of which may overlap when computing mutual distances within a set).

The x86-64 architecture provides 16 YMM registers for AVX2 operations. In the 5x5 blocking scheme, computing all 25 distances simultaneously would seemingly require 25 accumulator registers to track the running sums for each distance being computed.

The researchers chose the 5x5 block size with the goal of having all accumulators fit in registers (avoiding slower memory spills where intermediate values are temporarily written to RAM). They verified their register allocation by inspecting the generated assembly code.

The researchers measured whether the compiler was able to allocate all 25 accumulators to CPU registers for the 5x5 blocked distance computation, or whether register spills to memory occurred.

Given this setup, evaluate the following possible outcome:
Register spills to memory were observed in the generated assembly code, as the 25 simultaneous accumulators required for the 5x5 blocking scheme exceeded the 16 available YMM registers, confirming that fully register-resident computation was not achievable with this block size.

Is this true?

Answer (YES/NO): NO